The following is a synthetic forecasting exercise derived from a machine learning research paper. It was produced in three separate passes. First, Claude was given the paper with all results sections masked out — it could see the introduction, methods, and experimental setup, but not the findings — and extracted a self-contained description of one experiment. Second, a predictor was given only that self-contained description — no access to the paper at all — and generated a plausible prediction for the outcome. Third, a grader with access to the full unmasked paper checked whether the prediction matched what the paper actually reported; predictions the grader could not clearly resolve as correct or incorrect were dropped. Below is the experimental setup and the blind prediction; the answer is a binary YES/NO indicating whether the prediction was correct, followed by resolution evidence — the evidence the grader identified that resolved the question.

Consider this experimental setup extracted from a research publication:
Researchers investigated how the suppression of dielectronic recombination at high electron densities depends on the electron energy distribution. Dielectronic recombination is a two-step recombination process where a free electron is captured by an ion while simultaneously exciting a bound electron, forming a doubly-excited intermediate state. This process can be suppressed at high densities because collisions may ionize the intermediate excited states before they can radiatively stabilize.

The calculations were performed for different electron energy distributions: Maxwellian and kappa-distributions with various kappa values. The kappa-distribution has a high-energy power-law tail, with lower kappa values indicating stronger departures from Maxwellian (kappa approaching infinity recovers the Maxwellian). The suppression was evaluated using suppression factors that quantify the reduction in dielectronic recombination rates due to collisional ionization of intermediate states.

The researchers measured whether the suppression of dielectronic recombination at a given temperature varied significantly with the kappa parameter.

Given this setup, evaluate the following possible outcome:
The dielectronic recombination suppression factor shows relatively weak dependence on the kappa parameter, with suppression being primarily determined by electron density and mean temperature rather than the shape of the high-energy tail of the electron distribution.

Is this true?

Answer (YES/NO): YES